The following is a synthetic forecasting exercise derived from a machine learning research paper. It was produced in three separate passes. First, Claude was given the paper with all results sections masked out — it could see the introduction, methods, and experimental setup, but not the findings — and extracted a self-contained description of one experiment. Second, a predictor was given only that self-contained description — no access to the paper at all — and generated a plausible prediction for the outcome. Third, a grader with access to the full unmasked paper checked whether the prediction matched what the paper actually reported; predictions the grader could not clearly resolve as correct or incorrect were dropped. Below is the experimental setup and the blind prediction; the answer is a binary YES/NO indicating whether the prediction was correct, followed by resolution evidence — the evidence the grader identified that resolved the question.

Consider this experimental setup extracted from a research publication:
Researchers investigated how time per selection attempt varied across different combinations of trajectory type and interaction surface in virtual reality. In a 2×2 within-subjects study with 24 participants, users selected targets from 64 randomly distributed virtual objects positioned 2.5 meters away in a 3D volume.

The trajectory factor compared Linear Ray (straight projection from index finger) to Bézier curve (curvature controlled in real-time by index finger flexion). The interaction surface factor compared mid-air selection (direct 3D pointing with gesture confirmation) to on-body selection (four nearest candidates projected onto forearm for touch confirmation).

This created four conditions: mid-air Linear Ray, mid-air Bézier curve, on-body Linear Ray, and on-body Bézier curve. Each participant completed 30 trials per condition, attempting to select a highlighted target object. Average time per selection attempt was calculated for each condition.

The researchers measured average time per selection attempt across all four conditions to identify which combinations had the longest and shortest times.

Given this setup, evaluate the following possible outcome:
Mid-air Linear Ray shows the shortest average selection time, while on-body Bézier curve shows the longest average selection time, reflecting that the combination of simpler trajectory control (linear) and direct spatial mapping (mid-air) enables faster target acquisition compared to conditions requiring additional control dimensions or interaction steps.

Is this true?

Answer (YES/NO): YES